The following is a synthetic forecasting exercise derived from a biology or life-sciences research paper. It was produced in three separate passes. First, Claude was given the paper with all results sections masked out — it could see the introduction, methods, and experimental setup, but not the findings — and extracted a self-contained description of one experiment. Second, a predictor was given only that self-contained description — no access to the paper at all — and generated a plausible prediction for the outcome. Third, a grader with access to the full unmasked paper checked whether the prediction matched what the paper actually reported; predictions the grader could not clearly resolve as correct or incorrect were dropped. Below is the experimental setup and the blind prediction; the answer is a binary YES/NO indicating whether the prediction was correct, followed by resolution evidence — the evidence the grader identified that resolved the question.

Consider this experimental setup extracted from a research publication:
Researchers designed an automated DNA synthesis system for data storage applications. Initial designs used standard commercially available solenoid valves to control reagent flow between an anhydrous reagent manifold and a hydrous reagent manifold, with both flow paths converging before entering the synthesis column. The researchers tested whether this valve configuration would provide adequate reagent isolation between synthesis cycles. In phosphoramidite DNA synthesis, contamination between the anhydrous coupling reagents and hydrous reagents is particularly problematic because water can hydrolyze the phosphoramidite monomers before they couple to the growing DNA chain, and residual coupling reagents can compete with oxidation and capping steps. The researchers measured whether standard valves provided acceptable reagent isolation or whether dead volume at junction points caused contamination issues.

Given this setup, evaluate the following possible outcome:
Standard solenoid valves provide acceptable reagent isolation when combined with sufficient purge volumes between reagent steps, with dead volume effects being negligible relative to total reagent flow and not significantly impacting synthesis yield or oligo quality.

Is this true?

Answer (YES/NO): NO